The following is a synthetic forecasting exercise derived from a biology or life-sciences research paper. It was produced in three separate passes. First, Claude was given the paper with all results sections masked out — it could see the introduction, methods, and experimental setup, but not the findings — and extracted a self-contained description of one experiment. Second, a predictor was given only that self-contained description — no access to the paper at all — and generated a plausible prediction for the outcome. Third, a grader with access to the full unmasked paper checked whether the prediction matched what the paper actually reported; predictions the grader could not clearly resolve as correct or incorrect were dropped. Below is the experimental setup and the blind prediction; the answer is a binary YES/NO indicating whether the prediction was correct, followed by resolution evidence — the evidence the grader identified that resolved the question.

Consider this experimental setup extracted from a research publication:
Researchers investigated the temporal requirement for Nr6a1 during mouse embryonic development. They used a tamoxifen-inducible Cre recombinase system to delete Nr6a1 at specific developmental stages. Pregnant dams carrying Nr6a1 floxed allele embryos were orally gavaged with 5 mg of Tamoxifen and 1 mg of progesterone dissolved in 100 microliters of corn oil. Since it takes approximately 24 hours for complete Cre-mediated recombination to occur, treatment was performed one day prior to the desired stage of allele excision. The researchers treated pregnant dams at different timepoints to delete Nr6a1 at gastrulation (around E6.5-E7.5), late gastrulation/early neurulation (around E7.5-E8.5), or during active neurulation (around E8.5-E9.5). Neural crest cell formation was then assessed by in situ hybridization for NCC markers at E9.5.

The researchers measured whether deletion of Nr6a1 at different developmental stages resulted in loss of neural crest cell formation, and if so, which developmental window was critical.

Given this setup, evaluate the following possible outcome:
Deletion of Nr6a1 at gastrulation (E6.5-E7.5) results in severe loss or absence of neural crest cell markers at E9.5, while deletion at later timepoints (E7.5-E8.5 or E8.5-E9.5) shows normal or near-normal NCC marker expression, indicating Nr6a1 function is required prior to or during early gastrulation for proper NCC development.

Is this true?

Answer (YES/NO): NO